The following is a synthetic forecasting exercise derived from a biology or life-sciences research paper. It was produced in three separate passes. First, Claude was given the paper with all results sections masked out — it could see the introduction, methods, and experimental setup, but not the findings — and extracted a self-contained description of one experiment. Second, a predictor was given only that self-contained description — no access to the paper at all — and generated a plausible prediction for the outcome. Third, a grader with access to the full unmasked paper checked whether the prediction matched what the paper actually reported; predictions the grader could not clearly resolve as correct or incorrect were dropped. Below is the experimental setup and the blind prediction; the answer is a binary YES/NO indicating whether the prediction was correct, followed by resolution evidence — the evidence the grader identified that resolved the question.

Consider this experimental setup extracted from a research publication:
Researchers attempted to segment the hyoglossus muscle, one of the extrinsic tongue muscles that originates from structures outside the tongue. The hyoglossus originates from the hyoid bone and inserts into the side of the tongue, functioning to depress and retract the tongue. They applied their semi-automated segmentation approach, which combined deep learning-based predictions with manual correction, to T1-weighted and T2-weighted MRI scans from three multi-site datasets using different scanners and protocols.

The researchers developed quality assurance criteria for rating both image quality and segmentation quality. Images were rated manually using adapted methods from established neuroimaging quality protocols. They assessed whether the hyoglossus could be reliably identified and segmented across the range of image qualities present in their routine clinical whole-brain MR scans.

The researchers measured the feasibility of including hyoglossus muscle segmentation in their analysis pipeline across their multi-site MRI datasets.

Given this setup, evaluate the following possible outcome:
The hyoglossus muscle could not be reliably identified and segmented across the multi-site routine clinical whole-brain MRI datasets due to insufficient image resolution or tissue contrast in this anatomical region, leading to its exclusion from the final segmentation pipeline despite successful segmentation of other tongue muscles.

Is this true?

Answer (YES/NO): YES